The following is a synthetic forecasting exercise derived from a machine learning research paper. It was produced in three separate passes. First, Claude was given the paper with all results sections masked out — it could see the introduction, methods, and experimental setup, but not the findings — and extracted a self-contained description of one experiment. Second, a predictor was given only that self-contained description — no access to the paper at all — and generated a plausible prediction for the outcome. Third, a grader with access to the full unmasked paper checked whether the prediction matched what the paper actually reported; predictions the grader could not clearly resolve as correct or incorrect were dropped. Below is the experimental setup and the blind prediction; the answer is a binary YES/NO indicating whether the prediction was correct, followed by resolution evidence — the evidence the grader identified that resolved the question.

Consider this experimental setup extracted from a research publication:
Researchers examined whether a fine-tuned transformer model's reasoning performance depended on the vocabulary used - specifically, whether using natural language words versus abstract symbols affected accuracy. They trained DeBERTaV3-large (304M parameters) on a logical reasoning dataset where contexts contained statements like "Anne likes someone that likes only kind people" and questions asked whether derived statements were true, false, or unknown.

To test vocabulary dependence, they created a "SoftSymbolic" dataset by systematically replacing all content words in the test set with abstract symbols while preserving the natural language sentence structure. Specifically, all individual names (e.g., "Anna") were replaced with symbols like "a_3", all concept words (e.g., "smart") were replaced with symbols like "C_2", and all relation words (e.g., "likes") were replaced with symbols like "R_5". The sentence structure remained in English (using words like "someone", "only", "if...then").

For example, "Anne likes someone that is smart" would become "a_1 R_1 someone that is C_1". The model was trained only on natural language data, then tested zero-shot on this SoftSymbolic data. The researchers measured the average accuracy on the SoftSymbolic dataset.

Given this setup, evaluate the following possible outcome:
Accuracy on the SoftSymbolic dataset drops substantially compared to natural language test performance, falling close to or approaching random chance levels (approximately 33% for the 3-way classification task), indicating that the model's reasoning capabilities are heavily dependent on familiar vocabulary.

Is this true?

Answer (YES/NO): NO